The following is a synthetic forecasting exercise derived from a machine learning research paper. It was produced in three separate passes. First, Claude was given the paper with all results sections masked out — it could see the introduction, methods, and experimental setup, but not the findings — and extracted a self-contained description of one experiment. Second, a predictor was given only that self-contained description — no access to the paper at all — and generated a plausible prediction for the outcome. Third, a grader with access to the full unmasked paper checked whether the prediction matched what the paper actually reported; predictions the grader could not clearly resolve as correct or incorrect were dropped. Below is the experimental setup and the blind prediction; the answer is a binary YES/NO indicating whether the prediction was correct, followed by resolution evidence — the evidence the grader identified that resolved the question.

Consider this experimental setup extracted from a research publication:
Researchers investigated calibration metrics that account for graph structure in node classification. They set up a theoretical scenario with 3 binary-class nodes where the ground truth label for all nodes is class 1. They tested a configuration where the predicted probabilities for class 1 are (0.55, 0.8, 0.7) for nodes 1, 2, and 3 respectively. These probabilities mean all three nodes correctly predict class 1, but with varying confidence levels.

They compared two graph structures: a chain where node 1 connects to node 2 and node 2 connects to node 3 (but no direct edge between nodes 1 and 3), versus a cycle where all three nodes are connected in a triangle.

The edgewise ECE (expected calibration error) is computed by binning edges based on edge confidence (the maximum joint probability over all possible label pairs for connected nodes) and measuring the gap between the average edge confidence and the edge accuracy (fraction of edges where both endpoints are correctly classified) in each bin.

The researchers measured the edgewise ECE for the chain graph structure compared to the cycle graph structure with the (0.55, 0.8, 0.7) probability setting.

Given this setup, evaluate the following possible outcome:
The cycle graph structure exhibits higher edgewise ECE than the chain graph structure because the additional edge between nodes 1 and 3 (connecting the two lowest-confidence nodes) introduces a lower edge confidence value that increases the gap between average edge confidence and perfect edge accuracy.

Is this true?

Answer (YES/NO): YES